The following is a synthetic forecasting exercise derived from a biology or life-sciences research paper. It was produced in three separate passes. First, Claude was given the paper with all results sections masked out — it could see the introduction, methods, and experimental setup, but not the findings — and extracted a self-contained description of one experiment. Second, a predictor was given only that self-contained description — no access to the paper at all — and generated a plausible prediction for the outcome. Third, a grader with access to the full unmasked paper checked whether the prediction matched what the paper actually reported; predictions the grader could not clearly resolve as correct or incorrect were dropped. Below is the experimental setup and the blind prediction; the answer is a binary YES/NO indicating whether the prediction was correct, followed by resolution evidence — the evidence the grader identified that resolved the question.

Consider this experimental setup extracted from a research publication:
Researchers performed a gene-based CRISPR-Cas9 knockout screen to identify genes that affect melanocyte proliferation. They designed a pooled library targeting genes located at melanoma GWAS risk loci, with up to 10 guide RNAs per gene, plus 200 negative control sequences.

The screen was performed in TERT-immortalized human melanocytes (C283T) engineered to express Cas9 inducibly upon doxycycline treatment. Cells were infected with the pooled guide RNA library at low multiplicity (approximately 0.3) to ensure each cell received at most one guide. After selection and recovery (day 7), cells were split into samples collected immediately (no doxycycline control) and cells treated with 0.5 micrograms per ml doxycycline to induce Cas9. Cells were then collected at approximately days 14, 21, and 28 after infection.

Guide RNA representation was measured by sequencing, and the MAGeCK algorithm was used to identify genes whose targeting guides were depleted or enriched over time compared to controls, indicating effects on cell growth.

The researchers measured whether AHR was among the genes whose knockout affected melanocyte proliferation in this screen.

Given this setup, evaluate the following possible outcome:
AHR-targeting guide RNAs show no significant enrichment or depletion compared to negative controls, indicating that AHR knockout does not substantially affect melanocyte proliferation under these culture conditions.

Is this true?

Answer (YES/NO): NO